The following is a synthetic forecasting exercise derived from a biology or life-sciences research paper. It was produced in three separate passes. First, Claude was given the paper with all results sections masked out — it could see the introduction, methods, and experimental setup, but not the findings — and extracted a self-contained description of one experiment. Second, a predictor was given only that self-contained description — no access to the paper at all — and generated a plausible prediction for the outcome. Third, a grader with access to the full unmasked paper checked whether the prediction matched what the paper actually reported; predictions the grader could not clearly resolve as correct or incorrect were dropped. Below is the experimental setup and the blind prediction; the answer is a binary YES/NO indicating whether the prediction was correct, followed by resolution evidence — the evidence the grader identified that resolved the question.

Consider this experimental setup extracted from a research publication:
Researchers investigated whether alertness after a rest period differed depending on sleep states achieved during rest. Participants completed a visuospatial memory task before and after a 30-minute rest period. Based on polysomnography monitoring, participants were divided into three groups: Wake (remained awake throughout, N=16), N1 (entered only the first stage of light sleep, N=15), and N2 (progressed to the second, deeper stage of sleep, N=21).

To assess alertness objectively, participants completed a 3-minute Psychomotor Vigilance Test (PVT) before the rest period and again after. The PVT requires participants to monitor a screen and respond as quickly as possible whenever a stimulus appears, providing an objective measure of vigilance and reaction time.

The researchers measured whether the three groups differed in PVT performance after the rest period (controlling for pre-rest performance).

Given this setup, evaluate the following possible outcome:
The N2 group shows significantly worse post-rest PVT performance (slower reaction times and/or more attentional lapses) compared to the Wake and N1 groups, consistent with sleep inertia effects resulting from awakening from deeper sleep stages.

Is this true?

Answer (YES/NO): NO